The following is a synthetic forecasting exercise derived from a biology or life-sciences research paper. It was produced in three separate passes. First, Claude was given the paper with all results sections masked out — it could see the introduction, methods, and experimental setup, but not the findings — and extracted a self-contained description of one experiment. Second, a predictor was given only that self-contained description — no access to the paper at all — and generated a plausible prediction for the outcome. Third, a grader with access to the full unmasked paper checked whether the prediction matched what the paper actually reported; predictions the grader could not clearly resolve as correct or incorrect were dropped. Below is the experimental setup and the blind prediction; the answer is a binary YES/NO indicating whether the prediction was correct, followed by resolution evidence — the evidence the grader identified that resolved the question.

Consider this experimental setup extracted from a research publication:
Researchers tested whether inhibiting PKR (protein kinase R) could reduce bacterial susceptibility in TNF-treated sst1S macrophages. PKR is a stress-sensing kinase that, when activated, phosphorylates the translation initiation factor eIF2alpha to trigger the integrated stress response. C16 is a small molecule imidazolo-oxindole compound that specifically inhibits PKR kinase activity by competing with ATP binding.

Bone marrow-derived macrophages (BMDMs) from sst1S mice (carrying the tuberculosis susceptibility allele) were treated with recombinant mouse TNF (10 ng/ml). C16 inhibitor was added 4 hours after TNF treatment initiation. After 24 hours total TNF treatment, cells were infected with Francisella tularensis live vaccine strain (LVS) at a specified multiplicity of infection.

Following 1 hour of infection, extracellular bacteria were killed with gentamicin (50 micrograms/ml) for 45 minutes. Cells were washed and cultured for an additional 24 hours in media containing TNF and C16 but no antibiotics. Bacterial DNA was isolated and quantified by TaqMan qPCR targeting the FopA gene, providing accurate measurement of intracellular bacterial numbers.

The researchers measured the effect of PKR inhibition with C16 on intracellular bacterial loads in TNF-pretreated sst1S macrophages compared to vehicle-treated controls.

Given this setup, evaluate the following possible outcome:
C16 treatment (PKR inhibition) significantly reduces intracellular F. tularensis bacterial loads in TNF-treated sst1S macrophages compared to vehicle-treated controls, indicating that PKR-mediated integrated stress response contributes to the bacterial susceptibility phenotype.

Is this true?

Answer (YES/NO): NO